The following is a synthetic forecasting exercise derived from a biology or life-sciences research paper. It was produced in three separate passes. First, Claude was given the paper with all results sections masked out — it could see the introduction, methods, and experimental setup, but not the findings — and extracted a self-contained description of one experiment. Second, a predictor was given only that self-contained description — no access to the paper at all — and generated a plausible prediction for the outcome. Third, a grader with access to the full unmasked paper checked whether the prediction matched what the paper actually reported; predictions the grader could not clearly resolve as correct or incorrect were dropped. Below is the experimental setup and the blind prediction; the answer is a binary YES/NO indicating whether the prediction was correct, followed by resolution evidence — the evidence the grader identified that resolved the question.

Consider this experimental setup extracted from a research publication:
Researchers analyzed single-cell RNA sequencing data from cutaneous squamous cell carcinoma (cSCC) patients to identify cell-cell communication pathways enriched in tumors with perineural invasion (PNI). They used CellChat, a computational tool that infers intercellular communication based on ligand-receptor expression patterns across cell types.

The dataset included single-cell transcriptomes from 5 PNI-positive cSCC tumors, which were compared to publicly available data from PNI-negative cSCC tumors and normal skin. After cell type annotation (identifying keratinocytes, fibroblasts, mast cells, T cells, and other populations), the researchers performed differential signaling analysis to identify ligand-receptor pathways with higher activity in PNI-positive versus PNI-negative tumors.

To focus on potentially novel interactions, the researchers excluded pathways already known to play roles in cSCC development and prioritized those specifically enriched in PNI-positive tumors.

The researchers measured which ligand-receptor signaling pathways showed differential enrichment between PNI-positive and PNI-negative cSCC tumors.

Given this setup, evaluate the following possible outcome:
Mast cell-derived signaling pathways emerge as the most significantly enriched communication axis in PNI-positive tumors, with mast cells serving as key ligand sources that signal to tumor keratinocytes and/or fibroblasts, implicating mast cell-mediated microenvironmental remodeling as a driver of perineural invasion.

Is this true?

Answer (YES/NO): NO